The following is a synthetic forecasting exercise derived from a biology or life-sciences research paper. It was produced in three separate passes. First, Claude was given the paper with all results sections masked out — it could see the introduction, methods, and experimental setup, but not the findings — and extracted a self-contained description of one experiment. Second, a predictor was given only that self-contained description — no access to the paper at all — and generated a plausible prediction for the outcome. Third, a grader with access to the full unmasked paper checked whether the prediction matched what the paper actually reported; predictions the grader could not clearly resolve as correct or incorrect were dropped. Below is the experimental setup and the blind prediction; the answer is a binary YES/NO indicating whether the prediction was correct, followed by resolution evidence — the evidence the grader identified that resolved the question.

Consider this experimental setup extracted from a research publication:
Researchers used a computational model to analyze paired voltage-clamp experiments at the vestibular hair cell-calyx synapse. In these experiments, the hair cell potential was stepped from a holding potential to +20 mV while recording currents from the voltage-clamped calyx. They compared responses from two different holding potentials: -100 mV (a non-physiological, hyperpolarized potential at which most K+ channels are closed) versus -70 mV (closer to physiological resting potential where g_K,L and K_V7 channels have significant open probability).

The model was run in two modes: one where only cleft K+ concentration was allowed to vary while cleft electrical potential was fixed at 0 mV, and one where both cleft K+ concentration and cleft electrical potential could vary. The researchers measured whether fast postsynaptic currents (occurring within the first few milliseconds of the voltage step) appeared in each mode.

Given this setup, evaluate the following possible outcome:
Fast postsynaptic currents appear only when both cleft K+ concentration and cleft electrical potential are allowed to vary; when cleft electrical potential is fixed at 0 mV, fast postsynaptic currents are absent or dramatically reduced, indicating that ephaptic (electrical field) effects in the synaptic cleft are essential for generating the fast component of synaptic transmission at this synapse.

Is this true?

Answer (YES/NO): YES